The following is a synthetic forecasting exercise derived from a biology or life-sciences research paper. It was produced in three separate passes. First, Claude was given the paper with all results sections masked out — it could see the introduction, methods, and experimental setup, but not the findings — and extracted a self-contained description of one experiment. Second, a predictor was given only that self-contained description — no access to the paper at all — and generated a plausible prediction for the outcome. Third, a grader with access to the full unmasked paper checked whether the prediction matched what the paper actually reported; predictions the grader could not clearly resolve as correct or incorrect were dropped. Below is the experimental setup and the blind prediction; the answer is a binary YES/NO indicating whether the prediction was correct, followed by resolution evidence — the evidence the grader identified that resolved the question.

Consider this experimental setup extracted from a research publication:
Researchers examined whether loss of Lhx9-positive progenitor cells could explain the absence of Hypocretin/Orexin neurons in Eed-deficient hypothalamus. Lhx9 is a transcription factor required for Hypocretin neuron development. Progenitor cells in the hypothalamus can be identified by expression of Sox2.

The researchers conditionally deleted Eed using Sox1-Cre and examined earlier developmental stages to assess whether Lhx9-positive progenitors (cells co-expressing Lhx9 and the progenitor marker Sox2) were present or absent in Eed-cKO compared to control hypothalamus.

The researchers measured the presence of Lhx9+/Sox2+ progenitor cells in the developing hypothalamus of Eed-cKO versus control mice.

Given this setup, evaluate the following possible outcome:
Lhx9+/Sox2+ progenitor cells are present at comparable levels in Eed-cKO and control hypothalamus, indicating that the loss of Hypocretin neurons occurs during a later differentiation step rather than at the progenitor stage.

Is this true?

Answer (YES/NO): NO